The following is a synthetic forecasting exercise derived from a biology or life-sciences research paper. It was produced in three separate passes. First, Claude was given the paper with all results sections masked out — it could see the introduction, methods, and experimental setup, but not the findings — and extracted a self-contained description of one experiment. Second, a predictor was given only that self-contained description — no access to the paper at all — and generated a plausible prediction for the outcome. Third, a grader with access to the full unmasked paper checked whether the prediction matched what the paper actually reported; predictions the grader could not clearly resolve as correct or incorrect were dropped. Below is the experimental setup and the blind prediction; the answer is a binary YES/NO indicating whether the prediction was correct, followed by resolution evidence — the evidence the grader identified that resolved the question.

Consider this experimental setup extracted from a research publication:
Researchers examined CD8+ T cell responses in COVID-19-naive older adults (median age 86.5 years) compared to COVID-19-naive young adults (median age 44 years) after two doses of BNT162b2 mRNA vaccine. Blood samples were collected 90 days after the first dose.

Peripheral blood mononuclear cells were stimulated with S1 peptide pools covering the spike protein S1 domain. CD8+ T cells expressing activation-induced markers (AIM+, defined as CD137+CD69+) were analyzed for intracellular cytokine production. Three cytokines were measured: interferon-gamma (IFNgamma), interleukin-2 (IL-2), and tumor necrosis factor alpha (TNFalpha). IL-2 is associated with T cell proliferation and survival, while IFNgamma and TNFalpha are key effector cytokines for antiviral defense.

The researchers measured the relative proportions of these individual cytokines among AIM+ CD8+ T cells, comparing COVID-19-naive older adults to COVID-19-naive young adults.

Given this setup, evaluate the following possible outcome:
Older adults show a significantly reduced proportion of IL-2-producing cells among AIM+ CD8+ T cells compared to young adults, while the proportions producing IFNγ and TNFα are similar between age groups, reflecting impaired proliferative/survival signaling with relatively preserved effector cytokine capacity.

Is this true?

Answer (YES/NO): NO